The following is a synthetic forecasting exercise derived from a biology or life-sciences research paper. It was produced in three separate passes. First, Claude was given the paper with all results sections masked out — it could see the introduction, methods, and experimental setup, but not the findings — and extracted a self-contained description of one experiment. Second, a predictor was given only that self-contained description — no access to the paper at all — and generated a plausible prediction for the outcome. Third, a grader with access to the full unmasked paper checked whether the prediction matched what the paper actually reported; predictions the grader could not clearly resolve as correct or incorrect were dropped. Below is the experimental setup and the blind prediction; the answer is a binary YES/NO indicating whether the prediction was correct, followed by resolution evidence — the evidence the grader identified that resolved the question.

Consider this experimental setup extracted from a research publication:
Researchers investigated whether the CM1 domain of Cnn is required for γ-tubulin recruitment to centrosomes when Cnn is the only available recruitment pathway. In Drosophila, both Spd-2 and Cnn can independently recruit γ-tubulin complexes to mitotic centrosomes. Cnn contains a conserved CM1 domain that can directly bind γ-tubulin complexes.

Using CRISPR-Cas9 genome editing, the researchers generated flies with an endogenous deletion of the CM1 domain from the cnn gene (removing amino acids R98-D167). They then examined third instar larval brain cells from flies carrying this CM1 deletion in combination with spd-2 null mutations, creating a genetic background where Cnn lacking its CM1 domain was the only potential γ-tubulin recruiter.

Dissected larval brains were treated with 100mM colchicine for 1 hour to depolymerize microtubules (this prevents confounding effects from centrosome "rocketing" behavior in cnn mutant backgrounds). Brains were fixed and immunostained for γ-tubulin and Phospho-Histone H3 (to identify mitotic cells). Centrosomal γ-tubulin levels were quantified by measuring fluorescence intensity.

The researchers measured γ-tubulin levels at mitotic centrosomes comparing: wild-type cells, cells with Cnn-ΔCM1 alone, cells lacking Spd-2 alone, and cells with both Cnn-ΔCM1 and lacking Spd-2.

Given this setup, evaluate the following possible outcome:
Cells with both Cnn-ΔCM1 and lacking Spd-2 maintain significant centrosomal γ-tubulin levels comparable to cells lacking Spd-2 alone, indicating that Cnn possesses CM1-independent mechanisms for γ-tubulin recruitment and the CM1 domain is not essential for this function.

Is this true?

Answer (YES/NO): NO